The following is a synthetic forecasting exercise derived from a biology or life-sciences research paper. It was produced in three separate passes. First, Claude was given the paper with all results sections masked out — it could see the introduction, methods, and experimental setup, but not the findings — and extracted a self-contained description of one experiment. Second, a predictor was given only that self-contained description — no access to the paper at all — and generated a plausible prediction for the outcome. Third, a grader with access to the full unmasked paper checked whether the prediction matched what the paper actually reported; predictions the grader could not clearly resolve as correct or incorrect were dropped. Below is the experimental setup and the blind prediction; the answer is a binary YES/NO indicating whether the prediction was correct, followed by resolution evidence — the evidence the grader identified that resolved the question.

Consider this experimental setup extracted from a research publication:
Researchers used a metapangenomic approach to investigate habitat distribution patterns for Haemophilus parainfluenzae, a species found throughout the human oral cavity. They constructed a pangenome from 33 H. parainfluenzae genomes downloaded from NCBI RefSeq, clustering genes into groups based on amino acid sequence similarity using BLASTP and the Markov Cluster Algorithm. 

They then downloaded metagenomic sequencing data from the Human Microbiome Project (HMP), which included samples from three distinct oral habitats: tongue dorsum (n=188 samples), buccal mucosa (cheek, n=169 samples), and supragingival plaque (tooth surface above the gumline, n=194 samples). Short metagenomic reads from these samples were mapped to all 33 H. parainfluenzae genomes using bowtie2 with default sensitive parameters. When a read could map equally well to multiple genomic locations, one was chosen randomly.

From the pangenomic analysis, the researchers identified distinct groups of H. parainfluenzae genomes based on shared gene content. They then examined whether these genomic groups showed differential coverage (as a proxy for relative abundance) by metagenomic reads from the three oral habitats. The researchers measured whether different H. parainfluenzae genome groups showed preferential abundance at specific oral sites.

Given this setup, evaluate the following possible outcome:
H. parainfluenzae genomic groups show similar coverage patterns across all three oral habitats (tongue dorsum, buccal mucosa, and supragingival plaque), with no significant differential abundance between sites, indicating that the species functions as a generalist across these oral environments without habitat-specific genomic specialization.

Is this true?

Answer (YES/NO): NO